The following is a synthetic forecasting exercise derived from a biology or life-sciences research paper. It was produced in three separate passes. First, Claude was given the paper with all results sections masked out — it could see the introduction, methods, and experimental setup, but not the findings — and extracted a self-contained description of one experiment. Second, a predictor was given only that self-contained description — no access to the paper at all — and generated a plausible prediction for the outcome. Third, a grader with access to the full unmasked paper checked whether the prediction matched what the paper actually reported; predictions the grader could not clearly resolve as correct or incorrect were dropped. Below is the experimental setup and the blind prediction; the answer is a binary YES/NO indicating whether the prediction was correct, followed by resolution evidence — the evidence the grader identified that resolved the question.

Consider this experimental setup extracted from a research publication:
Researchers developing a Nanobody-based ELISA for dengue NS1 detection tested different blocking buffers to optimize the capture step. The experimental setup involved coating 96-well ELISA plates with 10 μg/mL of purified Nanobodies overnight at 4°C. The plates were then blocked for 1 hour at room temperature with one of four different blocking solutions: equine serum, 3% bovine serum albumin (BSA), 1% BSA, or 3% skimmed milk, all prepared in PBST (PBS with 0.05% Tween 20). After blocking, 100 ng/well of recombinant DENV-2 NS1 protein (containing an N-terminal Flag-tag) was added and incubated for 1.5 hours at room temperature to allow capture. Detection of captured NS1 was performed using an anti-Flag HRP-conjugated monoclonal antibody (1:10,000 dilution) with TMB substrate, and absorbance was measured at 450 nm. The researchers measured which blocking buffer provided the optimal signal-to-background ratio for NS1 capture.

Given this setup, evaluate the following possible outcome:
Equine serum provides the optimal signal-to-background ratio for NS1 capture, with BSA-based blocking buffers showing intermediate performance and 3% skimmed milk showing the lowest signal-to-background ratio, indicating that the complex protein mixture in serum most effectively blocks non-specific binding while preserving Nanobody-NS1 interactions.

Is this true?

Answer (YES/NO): NO